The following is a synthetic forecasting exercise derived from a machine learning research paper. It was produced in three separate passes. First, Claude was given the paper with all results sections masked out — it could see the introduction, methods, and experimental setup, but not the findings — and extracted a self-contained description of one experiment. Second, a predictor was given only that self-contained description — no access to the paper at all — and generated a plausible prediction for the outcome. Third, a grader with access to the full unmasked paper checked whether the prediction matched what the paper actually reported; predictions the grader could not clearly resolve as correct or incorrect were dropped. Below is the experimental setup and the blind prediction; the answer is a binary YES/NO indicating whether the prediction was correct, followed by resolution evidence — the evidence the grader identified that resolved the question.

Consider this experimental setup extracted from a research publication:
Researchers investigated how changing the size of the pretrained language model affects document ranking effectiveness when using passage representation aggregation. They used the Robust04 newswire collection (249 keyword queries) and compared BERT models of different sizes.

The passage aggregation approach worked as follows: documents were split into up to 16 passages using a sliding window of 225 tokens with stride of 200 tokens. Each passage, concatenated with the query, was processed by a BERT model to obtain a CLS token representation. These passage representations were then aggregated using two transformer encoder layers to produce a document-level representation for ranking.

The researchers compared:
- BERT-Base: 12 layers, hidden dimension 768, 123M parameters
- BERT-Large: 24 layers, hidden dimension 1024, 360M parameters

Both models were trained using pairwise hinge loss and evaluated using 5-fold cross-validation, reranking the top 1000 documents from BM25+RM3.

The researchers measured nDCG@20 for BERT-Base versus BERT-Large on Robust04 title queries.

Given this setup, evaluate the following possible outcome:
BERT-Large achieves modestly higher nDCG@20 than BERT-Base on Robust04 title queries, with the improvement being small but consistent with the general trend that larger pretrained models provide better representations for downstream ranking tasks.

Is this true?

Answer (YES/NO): NO